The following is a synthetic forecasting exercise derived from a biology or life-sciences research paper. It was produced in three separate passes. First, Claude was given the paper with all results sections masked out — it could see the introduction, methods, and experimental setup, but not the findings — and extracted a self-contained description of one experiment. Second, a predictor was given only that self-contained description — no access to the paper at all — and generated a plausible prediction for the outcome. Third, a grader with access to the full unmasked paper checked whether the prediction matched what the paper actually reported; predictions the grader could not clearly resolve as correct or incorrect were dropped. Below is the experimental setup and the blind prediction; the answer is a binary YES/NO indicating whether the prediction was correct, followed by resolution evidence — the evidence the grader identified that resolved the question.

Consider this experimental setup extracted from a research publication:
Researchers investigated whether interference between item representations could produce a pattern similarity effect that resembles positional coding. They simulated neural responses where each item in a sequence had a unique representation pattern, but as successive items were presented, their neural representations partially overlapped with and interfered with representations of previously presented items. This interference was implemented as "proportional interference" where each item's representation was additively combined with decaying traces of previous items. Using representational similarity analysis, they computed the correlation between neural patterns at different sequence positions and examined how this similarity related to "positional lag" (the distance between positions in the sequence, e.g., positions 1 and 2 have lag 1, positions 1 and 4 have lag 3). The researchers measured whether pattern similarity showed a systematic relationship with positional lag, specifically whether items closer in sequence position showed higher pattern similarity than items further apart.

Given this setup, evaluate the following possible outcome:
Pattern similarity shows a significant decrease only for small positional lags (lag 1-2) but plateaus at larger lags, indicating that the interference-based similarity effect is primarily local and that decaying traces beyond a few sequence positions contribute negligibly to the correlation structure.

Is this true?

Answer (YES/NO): NO